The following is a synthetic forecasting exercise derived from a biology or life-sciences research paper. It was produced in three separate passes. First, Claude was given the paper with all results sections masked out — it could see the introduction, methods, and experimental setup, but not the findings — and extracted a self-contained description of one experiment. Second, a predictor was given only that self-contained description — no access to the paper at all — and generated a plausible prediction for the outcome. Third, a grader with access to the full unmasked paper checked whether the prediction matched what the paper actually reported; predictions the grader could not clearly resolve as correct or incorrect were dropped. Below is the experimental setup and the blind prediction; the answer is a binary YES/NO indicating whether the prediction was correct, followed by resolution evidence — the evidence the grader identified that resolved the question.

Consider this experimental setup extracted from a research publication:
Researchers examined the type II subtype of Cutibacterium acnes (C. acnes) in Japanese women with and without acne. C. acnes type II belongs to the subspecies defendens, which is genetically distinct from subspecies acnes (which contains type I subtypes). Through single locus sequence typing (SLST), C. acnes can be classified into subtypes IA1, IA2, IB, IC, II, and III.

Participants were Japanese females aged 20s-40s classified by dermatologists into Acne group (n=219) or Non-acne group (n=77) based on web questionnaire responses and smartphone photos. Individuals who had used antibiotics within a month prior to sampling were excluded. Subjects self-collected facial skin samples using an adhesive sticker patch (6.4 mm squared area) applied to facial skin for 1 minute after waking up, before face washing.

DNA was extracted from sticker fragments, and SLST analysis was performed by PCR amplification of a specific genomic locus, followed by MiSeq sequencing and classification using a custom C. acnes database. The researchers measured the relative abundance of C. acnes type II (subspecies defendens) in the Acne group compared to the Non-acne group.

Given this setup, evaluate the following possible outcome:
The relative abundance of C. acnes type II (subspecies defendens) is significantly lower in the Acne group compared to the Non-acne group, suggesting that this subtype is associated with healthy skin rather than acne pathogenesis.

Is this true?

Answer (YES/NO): NO